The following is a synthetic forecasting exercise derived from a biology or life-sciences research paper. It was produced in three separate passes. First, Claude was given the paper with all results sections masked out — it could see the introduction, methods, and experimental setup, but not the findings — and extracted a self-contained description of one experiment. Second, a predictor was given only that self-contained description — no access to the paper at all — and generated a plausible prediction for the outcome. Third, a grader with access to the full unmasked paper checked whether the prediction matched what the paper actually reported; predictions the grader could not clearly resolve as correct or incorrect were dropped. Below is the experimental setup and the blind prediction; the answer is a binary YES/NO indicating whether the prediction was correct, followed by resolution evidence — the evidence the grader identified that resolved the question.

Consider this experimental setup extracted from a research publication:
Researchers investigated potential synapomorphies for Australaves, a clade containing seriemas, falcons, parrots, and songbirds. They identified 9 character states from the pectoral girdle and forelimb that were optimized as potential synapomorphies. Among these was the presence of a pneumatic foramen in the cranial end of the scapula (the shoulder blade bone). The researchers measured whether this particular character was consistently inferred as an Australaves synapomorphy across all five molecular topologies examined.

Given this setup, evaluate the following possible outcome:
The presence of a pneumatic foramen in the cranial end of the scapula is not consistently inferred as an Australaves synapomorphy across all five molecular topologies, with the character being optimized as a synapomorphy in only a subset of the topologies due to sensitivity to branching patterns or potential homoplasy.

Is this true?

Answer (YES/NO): NO